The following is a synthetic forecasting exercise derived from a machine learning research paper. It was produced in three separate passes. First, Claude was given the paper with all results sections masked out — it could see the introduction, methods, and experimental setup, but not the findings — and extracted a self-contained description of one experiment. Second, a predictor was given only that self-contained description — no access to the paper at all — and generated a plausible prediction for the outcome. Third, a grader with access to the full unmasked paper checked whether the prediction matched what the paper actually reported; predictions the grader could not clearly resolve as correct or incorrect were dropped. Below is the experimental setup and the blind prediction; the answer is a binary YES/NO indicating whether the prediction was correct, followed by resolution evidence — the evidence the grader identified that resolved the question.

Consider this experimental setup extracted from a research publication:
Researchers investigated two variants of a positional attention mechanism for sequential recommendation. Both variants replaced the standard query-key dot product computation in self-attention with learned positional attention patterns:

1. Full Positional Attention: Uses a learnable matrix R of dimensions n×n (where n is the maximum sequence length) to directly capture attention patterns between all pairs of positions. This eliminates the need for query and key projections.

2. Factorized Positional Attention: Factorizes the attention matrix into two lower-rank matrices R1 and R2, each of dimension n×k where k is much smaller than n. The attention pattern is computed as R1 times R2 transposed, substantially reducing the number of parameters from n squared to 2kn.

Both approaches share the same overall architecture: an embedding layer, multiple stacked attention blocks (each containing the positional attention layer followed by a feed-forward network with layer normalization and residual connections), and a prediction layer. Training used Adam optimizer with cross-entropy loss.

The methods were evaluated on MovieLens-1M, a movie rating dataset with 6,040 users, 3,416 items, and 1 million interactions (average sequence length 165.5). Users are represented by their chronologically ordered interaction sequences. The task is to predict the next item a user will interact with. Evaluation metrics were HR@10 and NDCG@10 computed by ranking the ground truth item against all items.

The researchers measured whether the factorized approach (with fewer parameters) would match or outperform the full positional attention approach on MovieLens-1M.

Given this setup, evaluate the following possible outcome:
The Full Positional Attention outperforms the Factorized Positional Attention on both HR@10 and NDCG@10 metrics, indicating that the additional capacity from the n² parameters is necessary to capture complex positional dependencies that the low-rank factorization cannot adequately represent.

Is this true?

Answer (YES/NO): NO